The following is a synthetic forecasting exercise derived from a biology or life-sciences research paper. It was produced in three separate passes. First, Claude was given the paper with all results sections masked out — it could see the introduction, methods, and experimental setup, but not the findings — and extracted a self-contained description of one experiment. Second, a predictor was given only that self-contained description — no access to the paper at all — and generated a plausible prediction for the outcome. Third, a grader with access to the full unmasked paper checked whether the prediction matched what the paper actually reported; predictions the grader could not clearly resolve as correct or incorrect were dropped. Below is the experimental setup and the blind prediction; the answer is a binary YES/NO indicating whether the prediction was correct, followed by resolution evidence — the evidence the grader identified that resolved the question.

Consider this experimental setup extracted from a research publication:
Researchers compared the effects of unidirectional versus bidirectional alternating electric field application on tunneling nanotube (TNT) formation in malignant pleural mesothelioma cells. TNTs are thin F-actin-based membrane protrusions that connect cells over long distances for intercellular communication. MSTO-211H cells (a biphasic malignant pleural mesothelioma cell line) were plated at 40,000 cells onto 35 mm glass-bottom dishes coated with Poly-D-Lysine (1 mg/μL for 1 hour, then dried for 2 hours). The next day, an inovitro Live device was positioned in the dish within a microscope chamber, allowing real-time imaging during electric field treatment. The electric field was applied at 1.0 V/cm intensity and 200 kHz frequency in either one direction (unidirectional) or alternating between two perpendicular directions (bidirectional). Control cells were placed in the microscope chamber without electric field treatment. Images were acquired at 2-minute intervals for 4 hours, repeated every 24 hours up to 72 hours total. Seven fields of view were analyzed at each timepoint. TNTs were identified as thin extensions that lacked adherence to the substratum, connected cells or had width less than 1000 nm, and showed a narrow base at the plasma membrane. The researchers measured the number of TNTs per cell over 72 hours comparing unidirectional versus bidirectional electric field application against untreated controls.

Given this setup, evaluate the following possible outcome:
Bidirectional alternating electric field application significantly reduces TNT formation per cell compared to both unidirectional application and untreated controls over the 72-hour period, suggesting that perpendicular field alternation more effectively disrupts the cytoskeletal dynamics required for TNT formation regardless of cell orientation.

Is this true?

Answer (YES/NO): NO